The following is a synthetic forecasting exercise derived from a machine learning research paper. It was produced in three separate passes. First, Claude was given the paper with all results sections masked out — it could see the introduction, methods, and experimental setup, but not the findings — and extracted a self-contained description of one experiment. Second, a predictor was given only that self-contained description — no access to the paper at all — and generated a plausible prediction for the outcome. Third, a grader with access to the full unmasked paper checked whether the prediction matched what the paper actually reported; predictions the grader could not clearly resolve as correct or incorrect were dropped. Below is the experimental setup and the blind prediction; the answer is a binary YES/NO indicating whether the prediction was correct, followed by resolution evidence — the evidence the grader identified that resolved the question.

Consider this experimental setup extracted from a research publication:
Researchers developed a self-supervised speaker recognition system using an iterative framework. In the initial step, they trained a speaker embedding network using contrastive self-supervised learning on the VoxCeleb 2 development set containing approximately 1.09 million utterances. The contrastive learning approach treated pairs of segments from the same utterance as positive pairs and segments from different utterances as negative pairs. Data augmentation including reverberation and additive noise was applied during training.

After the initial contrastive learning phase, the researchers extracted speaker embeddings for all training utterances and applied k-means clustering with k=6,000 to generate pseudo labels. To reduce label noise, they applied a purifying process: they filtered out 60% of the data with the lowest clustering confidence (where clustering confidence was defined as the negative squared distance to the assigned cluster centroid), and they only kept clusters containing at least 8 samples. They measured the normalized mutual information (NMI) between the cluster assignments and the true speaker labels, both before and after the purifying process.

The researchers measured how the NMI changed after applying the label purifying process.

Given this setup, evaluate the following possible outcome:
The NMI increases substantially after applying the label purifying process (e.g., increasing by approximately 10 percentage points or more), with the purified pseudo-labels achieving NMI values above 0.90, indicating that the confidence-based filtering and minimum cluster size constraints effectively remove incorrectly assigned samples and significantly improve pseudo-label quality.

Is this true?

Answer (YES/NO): YES